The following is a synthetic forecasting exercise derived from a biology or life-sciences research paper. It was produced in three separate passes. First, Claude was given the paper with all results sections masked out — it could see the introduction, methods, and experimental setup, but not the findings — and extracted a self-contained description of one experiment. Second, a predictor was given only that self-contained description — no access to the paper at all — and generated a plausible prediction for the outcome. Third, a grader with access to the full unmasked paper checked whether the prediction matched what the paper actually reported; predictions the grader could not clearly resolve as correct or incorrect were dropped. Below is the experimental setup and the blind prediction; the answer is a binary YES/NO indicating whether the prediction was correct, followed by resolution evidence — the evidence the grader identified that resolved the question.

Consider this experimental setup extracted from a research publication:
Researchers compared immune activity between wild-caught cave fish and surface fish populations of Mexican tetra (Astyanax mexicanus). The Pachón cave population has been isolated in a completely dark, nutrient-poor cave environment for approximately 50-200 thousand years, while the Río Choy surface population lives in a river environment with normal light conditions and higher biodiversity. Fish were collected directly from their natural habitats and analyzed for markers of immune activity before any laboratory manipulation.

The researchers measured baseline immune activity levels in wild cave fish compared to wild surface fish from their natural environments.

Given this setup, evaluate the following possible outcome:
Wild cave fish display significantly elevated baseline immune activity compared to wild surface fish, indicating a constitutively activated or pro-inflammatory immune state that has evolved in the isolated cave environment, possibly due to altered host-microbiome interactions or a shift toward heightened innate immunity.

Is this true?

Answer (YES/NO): NO